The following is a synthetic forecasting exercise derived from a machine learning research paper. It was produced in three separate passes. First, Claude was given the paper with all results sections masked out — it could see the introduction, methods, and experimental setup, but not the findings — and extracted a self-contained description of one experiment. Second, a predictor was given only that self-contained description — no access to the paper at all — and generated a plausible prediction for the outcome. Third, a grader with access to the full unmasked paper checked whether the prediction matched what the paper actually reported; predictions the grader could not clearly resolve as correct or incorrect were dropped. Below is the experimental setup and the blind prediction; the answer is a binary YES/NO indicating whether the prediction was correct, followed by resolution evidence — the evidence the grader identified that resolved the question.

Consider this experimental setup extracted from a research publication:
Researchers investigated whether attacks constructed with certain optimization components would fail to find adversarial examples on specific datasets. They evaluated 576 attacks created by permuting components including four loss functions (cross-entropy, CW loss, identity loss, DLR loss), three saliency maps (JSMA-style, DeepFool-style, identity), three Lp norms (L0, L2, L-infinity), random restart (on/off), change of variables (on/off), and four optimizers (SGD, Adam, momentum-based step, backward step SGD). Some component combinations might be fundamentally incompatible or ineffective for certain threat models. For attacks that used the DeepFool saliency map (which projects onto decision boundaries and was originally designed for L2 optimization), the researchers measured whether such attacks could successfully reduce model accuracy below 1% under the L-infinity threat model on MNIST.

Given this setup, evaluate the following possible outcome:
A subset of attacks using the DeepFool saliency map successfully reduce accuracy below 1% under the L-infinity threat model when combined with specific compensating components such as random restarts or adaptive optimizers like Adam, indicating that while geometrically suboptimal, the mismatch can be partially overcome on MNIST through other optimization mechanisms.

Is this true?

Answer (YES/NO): NO